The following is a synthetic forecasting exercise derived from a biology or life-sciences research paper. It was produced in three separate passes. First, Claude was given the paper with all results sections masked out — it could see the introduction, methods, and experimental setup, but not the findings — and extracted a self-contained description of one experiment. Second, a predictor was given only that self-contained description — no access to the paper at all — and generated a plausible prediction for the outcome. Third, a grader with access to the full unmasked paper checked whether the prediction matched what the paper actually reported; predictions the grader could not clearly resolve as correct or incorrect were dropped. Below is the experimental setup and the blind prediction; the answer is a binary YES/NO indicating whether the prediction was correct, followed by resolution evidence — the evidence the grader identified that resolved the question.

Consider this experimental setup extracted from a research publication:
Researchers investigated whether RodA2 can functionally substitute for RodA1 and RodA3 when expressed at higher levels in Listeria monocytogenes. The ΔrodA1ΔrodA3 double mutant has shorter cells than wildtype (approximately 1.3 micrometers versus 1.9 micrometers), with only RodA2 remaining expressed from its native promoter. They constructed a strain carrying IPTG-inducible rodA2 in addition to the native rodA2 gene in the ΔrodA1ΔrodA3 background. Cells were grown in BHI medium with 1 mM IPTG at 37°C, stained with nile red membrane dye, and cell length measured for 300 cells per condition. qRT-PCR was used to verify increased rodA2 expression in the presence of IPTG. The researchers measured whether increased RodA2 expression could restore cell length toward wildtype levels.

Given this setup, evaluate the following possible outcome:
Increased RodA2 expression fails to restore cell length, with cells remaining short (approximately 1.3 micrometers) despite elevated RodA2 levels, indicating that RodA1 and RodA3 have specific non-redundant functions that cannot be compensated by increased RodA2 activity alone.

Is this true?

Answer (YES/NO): NO